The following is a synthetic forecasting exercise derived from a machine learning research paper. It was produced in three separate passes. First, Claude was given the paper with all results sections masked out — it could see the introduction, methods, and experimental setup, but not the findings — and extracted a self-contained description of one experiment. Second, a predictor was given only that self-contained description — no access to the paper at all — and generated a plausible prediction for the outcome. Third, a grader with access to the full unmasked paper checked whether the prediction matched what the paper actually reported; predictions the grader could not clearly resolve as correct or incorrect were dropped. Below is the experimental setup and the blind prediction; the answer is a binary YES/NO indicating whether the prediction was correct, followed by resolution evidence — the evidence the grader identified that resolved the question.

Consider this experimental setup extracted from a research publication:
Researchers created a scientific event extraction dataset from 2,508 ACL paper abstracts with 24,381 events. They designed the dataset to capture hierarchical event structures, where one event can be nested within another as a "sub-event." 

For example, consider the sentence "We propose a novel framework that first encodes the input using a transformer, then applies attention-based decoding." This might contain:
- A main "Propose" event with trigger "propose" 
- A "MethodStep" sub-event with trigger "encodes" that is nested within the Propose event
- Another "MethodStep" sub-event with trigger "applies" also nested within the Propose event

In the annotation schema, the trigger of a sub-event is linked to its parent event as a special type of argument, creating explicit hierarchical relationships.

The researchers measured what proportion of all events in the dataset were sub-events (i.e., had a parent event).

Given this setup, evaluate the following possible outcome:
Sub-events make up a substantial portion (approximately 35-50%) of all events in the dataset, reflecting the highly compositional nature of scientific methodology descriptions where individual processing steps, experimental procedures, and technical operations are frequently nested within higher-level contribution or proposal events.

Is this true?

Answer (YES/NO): NO